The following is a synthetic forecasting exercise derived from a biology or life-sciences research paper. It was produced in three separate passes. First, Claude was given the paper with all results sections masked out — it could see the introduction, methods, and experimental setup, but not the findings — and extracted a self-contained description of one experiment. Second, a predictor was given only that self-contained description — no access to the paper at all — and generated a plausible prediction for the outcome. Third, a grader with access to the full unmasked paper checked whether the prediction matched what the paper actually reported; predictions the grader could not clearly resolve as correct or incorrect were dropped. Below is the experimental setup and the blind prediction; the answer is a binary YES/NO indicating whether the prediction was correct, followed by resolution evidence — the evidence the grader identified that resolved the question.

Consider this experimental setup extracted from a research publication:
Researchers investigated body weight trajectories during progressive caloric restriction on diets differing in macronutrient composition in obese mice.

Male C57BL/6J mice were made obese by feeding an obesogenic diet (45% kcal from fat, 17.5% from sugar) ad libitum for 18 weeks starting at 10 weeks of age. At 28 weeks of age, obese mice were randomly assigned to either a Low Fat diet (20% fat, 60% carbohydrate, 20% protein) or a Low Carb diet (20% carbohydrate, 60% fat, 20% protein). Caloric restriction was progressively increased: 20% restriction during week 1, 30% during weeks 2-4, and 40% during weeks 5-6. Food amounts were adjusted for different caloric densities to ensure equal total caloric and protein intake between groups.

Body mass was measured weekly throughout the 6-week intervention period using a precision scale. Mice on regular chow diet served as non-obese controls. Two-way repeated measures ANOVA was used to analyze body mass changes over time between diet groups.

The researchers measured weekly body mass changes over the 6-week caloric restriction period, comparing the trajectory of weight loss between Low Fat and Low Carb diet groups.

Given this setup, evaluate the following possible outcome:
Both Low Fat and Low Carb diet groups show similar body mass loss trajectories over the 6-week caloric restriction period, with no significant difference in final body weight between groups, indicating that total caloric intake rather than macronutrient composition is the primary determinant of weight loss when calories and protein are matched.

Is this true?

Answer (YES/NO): YES